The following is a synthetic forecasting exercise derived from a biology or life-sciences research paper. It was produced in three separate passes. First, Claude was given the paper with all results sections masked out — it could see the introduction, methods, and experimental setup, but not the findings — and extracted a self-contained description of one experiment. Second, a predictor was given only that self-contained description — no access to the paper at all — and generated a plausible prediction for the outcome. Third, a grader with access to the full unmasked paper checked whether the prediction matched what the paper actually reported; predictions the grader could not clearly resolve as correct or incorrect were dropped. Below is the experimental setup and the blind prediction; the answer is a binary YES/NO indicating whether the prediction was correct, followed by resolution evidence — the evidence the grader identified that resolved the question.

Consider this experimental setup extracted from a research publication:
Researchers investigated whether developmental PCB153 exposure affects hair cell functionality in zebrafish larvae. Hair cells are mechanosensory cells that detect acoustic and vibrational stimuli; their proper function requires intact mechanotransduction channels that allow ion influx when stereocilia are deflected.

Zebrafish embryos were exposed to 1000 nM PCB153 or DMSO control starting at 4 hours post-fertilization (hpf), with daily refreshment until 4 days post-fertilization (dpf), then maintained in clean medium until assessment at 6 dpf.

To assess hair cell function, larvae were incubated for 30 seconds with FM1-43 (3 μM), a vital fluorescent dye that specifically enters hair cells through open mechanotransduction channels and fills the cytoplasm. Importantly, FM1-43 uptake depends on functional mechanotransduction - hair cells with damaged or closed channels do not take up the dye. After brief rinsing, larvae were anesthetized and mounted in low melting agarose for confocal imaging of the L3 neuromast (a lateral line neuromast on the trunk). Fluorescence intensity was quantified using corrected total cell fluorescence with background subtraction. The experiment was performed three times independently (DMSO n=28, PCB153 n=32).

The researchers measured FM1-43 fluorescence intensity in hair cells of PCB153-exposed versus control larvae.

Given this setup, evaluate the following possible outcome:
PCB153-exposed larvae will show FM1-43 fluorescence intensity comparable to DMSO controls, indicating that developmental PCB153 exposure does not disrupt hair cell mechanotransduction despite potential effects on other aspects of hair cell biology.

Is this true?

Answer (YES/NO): YES